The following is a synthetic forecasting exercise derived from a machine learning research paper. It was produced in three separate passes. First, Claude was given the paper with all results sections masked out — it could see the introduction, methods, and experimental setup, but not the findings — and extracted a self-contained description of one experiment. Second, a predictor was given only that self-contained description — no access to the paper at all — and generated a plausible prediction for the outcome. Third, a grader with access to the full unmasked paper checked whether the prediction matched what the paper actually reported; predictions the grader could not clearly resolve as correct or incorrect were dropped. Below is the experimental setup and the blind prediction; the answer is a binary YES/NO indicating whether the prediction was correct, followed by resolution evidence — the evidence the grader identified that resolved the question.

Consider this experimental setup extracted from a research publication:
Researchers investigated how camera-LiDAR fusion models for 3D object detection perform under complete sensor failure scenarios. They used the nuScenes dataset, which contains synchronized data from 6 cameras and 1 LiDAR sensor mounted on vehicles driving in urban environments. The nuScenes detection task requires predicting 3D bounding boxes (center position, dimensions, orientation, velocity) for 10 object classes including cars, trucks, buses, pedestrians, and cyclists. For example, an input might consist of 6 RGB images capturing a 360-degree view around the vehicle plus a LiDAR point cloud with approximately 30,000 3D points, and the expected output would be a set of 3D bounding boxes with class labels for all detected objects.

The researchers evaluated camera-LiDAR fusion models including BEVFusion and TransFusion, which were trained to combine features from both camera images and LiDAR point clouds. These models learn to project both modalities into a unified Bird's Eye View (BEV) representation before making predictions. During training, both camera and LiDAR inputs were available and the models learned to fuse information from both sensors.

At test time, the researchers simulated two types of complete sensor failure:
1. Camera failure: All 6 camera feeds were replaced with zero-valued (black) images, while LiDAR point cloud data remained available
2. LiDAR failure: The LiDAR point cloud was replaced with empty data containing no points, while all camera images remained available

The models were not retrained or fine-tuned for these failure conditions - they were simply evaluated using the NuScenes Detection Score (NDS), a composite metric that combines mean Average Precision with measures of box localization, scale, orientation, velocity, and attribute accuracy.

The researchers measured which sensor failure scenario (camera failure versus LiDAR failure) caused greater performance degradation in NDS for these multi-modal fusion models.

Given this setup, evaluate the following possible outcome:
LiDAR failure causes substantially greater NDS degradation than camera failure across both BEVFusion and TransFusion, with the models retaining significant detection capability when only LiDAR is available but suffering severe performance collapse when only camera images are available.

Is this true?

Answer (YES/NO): YES